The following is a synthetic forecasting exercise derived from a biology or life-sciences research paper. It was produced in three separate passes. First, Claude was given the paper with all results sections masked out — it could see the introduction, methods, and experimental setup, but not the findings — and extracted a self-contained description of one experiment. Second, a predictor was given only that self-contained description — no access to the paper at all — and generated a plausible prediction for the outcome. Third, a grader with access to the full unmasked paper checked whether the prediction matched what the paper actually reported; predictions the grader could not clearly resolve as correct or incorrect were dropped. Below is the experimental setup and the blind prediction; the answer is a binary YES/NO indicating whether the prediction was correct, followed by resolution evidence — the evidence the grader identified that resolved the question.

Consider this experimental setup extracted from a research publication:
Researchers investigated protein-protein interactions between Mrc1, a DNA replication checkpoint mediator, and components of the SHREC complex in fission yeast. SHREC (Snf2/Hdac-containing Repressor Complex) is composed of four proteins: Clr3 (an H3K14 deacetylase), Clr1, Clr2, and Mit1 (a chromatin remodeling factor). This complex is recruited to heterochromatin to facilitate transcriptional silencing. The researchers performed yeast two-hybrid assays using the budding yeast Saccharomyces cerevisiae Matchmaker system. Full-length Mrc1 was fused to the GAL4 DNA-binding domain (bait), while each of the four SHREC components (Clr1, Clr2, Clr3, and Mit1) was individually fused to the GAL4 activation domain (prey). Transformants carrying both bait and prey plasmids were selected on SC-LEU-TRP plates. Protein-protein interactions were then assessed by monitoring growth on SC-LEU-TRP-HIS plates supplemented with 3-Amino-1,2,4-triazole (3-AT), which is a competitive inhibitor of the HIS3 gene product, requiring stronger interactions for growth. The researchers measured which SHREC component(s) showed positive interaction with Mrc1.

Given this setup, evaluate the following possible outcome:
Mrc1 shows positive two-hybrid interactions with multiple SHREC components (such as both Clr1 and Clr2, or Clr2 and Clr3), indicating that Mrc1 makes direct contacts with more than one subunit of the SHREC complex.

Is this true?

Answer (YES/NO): NO